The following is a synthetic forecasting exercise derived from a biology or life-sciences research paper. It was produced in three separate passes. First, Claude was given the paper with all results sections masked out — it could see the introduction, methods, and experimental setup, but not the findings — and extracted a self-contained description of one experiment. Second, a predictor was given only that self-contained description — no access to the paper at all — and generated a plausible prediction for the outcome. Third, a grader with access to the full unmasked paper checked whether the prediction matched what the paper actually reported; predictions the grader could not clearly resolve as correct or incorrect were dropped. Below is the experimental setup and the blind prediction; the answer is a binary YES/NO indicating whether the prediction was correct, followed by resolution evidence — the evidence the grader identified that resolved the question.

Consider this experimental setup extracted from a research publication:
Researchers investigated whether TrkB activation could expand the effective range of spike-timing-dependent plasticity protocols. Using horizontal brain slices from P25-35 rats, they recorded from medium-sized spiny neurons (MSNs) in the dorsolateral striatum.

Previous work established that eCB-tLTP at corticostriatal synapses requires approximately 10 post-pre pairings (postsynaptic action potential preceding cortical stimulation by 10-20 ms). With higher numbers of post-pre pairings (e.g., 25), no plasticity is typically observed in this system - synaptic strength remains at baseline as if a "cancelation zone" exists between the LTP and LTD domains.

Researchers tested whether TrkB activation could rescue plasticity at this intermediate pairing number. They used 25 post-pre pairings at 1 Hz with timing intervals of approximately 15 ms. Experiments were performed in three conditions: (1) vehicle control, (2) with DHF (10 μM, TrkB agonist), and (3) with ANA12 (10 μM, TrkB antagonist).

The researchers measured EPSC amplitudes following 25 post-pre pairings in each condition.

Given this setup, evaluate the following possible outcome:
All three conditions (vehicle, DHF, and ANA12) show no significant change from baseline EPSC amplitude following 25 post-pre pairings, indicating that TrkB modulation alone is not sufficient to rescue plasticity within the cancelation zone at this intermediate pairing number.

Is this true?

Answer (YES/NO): NO